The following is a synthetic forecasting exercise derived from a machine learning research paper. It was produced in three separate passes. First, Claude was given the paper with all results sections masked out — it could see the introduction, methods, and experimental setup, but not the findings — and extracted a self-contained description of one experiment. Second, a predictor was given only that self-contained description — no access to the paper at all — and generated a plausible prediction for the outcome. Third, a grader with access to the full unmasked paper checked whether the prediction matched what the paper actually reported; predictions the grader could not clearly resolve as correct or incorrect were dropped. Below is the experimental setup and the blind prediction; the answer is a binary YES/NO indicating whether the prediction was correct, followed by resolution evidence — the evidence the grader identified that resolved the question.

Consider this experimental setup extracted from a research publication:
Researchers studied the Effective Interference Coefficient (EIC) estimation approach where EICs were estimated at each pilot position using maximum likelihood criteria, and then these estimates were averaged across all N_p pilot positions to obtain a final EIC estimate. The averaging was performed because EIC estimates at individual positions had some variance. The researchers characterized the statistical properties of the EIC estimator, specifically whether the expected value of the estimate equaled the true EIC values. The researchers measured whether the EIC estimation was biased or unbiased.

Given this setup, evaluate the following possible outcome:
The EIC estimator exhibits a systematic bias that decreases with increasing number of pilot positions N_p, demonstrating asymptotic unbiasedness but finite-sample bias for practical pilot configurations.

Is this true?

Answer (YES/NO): NO